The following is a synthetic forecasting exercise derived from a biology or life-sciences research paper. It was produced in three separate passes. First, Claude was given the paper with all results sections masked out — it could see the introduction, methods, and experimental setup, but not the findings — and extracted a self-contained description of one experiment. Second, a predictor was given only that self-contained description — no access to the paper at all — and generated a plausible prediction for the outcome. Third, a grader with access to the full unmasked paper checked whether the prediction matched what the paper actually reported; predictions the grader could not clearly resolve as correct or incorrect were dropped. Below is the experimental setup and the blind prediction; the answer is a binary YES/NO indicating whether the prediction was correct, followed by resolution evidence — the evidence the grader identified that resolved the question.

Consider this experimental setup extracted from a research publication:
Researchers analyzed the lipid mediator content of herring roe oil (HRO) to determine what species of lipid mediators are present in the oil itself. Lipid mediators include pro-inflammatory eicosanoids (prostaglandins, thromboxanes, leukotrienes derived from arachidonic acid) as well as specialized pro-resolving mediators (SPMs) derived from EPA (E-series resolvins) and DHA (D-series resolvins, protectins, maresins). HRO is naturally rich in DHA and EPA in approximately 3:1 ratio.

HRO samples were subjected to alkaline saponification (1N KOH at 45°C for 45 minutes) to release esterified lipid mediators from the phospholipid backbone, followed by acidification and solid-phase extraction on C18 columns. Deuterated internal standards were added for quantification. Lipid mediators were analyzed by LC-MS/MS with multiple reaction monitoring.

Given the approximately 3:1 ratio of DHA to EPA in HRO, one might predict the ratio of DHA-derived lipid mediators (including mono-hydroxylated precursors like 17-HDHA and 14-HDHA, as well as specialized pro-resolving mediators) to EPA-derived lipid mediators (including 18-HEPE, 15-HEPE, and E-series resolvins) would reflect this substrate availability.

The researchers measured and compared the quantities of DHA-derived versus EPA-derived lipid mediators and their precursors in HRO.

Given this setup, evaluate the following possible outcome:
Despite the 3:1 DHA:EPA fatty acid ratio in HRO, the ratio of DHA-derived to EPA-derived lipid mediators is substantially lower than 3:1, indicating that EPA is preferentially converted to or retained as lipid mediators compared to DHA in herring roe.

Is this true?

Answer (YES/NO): YES